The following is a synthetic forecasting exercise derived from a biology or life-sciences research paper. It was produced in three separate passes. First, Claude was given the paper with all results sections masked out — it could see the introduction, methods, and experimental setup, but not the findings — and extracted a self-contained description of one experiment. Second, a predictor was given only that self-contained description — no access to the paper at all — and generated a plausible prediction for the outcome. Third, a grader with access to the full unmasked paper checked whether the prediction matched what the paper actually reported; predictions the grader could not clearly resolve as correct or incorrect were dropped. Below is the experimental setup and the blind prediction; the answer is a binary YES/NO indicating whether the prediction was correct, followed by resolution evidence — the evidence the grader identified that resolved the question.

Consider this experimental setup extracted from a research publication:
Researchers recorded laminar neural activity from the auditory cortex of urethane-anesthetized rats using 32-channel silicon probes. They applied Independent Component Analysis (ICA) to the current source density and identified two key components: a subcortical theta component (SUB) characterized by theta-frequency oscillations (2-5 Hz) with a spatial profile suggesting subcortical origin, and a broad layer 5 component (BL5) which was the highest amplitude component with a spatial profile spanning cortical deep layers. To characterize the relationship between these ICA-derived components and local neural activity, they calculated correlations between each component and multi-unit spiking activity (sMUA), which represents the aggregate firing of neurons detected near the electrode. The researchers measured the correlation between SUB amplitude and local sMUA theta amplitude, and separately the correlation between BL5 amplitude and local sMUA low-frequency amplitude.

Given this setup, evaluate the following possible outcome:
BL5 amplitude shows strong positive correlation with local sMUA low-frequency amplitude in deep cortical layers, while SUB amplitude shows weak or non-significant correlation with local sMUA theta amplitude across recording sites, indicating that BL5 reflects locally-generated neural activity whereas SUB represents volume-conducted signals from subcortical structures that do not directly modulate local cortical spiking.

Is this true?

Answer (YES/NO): YES